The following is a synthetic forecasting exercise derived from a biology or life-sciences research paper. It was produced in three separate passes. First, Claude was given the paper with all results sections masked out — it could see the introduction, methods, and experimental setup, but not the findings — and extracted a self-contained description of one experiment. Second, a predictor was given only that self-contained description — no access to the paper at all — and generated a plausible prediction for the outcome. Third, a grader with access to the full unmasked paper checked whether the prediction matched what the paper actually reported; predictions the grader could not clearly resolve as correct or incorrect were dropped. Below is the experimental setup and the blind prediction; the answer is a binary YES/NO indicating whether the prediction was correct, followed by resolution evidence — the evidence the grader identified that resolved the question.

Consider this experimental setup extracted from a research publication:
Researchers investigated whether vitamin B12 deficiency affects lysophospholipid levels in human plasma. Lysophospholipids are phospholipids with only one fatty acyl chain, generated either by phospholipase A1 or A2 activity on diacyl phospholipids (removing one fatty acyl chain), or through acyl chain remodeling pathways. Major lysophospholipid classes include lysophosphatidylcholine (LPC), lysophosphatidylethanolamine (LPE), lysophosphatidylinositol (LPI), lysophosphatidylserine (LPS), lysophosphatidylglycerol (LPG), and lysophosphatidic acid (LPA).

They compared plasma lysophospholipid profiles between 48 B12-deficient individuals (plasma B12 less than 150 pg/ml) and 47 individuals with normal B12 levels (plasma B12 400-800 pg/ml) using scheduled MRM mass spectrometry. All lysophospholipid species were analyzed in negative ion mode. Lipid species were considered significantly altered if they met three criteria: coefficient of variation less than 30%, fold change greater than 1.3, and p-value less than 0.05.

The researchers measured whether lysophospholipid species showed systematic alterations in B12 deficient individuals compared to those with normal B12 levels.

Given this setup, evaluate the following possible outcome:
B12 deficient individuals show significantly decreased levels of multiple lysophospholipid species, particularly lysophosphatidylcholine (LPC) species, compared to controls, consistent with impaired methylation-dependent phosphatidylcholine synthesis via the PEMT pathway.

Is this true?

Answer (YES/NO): NO